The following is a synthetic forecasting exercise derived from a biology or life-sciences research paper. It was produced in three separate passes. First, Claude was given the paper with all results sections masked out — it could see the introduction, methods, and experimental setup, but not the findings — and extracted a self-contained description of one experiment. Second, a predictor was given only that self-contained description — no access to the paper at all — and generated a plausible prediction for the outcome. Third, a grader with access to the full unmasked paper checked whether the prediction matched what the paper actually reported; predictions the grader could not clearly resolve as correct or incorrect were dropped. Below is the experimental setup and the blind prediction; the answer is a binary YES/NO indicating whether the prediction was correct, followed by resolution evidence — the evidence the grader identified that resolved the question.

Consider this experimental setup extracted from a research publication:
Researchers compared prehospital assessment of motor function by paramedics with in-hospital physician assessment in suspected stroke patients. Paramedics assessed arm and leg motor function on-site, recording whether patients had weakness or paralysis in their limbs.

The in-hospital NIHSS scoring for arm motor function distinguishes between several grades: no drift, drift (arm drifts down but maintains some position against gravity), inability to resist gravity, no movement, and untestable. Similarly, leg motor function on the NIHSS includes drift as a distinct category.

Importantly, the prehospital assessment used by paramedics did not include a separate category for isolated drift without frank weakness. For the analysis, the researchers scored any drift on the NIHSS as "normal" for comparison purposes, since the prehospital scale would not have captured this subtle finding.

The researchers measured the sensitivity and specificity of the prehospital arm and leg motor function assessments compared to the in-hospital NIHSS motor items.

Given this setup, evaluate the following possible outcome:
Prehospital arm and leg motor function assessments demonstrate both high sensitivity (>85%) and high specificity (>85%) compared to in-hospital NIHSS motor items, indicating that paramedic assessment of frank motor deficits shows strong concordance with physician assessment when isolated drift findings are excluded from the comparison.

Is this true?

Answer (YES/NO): NO